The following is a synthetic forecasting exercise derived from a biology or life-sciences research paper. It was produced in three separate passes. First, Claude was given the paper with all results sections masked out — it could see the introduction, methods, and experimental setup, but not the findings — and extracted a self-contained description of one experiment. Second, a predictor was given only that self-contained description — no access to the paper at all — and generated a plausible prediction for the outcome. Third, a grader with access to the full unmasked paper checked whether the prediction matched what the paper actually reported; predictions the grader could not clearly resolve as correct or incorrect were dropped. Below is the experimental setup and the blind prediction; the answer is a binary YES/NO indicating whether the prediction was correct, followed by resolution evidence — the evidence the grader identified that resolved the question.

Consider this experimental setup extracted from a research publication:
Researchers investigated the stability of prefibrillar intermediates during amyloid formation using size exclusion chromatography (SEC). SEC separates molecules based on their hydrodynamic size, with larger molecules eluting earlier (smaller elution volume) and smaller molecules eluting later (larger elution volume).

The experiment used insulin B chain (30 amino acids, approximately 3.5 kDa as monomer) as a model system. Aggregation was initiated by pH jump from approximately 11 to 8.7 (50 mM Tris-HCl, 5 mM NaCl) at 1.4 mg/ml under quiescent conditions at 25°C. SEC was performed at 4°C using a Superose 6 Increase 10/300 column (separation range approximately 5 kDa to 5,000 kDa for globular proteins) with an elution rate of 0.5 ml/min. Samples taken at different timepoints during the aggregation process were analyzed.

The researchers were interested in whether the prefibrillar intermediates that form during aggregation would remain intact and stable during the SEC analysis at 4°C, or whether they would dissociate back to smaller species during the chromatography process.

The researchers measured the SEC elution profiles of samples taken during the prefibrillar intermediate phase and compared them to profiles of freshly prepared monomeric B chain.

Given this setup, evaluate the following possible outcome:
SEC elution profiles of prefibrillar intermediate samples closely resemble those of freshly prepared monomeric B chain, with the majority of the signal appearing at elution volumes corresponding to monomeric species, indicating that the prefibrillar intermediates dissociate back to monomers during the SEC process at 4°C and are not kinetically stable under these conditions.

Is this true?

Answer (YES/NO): NO